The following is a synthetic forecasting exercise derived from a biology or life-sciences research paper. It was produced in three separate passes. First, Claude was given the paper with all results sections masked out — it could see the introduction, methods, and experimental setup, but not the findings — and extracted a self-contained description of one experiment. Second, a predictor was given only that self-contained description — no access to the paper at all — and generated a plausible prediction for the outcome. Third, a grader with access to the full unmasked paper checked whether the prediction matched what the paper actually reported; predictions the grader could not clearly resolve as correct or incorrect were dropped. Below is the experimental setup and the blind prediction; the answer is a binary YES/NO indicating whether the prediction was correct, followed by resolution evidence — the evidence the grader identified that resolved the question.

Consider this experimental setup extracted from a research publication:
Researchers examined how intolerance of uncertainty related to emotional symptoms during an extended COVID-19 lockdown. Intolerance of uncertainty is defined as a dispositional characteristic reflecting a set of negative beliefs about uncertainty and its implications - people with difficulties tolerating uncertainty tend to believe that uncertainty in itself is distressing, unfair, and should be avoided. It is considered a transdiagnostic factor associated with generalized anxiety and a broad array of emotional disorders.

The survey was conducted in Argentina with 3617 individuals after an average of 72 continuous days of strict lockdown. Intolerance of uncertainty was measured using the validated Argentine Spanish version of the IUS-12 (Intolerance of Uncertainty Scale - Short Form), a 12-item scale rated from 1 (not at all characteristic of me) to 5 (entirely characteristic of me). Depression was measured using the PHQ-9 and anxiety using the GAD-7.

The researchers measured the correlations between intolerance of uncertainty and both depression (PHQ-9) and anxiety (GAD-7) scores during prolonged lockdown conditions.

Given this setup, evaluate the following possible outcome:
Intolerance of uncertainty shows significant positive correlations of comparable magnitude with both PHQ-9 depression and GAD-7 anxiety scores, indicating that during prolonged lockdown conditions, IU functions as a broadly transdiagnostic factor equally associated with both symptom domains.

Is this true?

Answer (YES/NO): NO